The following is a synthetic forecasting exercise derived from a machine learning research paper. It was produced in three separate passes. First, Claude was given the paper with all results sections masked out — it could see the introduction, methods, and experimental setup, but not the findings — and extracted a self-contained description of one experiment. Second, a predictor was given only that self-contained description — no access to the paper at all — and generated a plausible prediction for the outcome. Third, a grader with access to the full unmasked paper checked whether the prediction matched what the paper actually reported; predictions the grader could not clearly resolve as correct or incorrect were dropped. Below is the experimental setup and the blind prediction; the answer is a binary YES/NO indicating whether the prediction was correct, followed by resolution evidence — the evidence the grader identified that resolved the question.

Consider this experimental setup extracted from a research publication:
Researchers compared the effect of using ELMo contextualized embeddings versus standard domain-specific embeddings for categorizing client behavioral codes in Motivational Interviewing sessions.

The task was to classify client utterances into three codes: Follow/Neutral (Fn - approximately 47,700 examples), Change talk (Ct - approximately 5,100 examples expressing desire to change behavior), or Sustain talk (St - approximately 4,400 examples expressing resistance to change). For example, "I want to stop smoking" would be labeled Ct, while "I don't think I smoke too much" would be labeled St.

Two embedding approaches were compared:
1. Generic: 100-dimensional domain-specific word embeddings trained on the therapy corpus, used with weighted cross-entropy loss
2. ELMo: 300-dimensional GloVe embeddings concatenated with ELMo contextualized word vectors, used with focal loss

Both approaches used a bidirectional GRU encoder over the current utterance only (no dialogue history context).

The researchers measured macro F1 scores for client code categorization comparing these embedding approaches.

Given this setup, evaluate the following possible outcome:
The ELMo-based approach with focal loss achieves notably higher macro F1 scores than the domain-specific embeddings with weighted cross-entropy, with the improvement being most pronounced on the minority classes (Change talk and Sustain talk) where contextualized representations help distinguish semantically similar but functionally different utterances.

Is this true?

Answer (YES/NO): YES